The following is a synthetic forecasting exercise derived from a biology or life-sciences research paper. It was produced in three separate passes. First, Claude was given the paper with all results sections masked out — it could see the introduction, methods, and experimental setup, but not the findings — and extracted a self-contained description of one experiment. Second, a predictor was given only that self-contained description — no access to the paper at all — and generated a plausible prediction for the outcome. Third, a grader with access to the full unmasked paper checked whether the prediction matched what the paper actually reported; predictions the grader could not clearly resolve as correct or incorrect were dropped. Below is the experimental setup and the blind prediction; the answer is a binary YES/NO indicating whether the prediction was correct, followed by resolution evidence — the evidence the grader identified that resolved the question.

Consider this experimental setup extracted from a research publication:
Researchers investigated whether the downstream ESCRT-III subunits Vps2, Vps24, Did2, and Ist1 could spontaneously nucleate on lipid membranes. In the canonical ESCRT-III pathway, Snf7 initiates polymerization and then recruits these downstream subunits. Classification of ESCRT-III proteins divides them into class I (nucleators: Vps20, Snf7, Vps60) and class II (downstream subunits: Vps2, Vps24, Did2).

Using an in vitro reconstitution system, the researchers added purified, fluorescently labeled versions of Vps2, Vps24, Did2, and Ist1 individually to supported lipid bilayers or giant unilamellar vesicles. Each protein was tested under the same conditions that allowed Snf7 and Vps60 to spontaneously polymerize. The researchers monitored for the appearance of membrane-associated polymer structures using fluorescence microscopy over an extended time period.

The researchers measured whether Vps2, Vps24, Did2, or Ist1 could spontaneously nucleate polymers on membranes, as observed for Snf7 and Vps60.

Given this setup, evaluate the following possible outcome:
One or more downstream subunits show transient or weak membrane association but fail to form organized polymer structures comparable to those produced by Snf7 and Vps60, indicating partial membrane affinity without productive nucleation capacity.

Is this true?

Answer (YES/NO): NO